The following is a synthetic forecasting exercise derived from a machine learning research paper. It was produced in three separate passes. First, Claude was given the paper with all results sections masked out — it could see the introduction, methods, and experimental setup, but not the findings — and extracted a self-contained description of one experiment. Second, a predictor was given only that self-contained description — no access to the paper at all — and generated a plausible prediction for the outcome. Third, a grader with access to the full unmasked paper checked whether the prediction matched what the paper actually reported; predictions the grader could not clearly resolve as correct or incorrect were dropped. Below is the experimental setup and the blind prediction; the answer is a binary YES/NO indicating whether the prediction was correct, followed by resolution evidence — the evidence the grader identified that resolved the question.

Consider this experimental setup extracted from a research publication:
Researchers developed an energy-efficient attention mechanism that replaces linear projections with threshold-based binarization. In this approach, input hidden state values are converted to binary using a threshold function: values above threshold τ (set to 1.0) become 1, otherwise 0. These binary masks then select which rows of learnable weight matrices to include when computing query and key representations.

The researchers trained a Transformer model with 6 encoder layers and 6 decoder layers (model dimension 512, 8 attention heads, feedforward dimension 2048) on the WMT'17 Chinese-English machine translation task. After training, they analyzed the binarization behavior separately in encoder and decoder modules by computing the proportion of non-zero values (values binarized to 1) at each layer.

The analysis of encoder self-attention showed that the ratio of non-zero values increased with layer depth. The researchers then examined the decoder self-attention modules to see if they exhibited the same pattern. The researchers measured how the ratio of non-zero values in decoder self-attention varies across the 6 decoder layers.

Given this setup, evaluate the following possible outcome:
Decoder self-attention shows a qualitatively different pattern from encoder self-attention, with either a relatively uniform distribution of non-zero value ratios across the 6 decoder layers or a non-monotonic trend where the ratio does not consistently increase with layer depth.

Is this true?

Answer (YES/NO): YES